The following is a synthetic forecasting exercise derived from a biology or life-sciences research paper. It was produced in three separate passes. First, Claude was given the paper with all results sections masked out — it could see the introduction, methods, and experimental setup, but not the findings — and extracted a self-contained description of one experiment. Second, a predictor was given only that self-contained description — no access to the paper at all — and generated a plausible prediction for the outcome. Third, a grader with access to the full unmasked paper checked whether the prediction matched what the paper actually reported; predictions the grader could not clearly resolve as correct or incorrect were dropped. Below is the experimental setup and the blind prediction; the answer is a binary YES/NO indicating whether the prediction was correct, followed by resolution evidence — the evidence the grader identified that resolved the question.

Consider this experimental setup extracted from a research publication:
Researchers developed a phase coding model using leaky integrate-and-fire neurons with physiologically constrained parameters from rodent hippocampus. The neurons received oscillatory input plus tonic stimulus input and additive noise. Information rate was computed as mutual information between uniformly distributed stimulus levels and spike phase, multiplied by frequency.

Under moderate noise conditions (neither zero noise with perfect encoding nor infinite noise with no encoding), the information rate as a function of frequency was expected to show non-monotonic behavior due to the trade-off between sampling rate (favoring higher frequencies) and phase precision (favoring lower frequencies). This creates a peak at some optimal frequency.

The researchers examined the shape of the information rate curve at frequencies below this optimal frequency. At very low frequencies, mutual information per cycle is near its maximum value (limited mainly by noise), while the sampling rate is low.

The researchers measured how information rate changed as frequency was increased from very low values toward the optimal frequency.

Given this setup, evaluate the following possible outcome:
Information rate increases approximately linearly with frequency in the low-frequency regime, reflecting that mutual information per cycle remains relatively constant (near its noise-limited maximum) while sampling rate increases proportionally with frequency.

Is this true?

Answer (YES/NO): NO